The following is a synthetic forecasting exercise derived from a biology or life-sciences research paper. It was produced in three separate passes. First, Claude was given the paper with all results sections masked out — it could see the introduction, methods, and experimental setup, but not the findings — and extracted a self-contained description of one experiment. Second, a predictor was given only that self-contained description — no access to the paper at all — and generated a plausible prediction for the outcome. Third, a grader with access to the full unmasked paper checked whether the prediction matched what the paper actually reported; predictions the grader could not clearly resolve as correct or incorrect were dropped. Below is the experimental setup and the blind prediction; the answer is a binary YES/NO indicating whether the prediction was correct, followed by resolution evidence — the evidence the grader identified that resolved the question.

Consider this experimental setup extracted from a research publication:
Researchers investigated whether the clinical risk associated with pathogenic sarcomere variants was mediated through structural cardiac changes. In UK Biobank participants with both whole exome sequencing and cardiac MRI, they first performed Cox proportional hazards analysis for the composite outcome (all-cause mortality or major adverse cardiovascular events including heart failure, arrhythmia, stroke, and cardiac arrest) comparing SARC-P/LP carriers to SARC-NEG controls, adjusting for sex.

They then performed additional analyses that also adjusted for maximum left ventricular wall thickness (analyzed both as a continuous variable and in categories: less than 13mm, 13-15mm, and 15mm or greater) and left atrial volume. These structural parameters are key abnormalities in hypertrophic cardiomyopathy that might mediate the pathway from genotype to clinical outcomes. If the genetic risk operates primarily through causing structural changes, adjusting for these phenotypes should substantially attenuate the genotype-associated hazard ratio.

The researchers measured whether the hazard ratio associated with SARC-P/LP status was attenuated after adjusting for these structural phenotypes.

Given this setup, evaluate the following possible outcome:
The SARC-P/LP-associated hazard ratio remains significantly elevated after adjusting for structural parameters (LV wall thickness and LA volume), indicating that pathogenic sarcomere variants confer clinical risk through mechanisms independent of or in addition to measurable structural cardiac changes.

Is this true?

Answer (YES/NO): YES